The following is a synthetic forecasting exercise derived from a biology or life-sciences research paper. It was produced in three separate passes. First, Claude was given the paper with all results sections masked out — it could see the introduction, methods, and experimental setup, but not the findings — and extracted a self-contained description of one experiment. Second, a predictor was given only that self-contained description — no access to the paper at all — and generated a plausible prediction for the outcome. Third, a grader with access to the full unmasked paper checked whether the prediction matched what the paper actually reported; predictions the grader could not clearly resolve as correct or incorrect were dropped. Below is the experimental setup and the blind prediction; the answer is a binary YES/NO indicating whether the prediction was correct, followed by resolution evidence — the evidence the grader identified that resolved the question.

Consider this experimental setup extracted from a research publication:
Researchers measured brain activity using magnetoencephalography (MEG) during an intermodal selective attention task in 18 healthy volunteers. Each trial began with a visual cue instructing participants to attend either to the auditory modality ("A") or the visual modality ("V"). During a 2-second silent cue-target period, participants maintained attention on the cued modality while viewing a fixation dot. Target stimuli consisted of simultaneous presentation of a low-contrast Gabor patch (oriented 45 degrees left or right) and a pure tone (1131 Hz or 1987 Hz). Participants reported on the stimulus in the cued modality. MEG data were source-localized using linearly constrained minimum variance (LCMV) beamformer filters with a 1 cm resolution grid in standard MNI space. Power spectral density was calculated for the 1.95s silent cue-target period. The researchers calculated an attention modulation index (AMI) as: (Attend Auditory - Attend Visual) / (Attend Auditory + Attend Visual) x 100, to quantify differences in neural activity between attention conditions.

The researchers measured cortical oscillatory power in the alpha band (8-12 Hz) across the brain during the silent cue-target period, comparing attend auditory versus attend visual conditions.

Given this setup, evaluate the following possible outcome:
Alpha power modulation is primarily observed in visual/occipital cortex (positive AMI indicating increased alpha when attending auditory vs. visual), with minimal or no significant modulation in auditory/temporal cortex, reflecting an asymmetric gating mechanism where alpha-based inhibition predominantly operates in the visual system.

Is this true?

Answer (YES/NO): YES